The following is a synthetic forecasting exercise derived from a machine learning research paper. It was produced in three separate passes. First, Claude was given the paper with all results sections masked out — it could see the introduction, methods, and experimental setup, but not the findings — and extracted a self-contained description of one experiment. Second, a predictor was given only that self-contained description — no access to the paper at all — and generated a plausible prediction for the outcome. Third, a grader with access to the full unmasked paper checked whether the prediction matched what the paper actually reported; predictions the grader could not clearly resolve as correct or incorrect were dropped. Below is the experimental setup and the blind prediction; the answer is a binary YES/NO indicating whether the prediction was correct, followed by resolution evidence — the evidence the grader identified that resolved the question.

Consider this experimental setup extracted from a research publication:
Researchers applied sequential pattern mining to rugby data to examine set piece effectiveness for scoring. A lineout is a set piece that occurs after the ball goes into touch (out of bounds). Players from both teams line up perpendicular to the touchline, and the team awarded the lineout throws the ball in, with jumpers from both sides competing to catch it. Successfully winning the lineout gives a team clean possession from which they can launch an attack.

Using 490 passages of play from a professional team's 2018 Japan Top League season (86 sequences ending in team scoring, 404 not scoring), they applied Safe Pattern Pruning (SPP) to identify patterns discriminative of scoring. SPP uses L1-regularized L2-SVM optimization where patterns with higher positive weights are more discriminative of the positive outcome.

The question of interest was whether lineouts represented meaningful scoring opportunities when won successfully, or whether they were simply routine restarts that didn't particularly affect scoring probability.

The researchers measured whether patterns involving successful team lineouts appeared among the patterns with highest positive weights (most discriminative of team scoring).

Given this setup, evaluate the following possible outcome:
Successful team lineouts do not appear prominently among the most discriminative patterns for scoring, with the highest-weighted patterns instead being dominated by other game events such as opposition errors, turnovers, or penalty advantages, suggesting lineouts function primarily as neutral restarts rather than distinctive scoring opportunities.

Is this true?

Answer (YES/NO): NO